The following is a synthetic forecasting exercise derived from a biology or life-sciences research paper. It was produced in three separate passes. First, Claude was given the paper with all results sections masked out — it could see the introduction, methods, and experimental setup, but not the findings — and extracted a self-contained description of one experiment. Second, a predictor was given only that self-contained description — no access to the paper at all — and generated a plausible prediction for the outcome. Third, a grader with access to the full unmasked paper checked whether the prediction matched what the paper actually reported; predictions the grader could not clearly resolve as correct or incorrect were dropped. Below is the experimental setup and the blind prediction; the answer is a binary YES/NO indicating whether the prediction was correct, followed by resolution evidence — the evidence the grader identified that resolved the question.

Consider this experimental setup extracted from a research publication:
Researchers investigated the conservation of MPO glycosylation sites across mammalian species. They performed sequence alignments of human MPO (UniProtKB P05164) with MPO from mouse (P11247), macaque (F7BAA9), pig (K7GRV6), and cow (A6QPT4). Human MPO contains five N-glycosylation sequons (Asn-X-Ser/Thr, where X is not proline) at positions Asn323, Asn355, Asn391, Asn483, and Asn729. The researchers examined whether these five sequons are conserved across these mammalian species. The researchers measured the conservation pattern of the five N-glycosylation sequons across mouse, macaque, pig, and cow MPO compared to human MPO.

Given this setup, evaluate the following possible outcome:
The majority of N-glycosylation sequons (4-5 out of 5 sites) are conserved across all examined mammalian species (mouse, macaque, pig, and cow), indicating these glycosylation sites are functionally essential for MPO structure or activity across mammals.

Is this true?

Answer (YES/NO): NO